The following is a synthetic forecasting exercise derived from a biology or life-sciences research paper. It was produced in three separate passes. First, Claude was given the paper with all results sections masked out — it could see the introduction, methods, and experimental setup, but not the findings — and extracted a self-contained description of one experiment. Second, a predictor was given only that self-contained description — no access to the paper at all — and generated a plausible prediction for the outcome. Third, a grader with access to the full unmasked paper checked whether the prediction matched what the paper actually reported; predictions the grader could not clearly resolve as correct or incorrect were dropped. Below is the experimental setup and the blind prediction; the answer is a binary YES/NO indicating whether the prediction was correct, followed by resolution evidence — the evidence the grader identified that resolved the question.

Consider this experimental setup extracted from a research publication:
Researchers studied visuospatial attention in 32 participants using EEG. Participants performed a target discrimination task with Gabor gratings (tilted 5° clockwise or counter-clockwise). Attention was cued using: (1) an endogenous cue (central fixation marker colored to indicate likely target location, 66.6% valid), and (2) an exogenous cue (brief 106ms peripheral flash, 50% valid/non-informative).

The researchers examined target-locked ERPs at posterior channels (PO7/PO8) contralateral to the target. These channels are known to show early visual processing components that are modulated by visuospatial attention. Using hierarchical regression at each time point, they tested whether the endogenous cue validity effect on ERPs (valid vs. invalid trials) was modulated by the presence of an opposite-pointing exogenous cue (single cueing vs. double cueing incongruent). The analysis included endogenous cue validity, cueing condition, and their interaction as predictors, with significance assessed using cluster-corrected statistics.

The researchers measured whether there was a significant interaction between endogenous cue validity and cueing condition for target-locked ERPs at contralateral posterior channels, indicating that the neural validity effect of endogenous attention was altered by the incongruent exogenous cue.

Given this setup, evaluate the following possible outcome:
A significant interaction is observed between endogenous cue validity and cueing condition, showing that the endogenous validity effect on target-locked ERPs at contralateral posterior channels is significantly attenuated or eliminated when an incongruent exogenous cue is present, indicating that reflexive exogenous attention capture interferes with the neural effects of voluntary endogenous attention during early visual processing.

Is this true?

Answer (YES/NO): YES